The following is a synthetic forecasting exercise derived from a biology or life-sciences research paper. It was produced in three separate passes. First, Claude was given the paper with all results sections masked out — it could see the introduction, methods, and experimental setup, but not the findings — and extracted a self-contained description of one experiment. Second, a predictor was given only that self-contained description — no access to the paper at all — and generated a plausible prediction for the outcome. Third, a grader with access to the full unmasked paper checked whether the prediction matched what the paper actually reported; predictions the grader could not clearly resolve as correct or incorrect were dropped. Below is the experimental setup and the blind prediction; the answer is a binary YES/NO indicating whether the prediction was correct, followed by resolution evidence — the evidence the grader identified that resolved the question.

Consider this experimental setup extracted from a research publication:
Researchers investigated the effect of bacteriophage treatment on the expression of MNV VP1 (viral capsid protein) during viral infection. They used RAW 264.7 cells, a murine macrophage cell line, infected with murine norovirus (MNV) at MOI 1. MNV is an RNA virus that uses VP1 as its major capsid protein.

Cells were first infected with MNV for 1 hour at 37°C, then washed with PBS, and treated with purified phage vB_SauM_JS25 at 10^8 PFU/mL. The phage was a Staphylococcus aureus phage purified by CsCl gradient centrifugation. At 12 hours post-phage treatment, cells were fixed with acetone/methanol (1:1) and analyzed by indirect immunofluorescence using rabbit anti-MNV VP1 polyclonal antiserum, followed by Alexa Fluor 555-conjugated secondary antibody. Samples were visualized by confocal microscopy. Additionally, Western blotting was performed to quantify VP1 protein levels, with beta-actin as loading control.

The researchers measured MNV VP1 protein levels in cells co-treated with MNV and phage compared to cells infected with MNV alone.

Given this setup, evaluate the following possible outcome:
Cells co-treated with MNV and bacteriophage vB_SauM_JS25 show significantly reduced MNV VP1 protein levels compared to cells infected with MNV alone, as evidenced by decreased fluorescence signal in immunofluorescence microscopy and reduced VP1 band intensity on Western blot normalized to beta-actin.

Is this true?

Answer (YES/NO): YES